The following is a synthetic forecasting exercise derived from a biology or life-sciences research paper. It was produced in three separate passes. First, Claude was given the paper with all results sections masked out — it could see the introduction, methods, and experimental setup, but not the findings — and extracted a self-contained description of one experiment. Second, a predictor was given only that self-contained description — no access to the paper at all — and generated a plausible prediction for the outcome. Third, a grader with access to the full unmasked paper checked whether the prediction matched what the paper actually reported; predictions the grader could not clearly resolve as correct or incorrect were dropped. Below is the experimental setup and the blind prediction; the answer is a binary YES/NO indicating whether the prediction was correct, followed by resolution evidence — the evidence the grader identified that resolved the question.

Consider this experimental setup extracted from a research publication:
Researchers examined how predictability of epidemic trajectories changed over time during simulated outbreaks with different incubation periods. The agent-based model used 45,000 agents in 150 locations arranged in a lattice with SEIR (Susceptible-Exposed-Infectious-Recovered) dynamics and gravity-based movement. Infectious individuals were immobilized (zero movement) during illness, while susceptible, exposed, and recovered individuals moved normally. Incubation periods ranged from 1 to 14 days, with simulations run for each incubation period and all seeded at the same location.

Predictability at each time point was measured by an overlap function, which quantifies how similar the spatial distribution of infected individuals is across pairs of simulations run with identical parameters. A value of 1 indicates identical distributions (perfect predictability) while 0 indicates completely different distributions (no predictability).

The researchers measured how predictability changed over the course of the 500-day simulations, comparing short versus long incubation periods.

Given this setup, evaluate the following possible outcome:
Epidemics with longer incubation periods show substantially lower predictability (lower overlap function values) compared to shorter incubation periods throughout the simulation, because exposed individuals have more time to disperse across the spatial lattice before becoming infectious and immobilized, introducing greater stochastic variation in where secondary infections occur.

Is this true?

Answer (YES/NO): YES